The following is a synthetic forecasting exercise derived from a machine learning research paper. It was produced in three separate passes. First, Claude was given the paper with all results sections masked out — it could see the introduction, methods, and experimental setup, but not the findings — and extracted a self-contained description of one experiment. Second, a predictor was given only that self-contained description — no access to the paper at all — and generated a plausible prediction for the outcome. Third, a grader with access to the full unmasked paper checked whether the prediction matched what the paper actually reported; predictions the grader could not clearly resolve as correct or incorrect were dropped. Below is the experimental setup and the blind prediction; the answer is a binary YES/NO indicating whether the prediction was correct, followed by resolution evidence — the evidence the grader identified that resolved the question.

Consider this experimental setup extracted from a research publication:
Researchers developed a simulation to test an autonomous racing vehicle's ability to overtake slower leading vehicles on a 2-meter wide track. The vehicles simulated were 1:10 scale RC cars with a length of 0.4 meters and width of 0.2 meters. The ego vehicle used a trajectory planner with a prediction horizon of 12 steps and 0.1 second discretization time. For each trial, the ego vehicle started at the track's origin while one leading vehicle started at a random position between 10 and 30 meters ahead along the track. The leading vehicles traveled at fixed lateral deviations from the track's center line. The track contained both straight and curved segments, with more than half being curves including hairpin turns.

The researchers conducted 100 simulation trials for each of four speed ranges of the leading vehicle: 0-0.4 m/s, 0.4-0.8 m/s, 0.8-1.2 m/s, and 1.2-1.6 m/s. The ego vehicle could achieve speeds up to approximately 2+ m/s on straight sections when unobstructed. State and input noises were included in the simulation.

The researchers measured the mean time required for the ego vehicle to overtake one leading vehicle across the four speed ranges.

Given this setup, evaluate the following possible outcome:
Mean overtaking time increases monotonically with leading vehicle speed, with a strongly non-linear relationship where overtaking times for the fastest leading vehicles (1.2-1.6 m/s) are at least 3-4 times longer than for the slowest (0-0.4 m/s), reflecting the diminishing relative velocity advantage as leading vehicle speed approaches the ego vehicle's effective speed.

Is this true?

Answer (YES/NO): YES